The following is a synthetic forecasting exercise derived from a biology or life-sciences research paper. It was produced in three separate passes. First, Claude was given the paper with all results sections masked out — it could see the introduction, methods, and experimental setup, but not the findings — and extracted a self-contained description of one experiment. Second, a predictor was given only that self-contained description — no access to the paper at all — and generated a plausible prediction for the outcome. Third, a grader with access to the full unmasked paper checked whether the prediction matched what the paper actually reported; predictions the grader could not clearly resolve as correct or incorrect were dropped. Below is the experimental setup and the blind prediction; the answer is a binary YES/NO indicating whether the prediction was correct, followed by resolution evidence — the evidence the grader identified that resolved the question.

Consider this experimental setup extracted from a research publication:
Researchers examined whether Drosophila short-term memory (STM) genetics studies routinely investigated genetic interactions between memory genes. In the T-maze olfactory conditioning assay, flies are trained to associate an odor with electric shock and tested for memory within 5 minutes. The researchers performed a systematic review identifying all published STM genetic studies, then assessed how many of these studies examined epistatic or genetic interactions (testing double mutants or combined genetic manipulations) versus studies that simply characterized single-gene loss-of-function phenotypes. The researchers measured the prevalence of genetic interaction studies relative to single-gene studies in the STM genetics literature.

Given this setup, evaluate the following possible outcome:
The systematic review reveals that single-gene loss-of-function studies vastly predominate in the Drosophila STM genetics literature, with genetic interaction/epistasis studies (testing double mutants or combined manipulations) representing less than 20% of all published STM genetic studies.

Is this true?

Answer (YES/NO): YES